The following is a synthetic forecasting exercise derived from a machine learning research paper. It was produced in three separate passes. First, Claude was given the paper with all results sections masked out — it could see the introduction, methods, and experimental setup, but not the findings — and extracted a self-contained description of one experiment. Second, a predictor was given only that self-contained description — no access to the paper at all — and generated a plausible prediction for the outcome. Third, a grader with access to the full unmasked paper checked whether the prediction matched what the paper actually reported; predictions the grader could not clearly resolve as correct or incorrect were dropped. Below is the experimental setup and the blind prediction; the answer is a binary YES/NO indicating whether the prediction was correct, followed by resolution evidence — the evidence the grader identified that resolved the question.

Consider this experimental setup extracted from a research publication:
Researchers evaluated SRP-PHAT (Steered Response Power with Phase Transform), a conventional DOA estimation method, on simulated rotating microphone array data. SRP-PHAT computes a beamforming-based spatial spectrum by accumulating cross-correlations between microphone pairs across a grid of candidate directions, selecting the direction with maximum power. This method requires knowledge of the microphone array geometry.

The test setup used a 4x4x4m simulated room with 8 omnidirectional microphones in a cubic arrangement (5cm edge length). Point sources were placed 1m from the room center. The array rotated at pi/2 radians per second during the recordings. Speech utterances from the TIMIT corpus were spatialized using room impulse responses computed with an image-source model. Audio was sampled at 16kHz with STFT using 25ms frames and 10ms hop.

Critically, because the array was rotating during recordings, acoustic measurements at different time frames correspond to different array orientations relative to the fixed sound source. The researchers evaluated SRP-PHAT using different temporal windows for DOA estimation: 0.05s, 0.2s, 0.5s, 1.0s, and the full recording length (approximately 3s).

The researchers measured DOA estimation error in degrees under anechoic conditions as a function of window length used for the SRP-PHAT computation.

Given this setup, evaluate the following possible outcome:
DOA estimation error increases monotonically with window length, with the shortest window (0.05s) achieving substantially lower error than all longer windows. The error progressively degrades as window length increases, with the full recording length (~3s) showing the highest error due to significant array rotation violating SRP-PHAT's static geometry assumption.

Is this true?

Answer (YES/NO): NO